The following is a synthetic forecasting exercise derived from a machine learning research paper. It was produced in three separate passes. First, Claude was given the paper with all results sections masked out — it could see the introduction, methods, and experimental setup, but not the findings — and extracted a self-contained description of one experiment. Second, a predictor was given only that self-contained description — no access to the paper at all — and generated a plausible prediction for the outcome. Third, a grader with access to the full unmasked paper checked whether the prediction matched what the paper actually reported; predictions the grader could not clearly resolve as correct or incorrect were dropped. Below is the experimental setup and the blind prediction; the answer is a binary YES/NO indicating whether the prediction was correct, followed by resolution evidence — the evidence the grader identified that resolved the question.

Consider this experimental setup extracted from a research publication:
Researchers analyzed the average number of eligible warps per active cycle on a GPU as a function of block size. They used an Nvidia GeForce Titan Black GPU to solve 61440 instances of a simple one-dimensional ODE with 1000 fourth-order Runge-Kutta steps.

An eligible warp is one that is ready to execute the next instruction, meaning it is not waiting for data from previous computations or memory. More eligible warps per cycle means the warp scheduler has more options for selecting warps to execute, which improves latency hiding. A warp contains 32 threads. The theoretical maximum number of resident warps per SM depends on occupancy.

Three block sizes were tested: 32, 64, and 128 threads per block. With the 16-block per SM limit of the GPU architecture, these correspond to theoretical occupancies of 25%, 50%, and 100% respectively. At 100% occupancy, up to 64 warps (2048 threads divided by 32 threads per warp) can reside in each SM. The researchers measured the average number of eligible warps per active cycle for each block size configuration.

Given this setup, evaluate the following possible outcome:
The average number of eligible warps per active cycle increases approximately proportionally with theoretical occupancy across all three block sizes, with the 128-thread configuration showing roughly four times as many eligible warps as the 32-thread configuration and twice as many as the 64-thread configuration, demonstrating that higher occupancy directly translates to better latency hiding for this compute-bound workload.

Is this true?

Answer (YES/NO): NO